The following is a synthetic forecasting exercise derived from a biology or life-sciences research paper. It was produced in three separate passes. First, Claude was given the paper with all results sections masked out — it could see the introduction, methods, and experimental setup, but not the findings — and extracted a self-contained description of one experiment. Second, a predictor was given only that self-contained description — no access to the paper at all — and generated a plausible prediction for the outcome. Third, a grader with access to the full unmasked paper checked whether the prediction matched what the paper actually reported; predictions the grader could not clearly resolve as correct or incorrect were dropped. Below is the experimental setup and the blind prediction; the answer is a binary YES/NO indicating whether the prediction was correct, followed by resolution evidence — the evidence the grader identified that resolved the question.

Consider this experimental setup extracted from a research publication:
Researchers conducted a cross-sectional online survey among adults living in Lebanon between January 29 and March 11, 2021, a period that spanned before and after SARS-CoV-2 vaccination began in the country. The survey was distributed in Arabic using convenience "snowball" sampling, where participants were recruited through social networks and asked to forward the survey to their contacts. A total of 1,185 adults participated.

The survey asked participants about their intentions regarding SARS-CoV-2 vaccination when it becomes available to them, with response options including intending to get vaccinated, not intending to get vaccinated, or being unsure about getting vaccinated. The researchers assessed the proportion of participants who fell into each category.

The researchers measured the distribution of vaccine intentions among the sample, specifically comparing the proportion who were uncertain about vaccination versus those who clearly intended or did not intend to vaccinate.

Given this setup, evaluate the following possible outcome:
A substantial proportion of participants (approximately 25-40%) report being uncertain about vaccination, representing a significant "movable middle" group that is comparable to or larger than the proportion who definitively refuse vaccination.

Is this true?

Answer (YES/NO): YES